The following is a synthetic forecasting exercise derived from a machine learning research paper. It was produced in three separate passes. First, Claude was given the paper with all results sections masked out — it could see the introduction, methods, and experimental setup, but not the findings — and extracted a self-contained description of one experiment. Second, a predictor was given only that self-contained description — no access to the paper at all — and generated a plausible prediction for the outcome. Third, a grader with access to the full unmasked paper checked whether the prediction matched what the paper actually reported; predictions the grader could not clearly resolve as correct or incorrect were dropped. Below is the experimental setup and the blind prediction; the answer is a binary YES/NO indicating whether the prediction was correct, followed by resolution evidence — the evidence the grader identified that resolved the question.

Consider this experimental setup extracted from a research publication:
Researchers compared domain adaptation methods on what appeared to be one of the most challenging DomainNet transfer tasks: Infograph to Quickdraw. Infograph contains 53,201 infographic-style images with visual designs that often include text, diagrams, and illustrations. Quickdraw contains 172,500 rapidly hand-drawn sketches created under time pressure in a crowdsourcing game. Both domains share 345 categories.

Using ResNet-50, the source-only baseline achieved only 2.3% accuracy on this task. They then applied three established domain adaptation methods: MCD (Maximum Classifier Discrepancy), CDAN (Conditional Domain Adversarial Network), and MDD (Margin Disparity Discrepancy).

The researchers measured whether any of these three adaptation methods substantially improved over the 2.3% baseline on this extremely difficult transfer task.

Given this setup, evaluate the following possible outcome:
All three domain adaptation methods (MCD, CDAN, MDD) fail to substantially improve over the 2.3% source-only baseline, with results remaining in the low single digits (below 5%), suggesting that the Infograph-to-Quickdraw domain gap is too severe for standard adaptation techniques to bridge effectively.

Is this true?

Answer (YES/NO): YES